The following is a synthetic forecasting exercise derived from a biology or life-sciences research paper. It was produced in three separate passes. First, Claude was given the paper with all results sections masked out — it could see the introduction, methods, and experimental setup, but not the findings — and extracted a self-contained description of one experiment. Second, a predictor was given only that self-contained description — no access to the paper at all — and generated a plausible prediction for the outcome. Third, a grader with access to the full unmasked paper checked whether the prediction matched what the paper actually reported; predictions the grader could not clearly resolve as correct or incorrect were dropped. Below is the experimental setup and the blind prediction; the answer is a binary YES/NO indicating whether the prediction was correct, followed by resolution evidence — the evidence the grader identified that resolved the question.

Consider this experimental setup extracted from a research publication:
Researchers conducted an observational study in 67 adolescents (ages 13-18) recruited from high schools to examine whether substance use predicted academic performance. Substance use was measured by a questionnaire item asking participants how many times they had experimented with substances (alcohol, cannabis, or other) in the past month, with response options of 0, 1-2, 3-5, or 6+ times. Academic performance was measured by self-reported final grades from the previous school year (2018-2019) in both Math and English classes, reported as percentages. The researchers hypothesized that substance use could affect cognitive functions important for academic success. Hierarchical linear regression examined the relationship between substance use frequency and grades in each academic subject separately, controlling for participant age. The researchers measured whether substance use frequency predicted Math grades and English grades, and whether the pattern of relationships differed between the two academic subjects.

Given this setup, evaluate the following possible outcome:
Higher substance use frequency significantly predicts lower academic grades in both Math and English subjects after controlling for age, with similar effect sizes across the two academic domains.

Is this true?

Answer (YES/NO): NO